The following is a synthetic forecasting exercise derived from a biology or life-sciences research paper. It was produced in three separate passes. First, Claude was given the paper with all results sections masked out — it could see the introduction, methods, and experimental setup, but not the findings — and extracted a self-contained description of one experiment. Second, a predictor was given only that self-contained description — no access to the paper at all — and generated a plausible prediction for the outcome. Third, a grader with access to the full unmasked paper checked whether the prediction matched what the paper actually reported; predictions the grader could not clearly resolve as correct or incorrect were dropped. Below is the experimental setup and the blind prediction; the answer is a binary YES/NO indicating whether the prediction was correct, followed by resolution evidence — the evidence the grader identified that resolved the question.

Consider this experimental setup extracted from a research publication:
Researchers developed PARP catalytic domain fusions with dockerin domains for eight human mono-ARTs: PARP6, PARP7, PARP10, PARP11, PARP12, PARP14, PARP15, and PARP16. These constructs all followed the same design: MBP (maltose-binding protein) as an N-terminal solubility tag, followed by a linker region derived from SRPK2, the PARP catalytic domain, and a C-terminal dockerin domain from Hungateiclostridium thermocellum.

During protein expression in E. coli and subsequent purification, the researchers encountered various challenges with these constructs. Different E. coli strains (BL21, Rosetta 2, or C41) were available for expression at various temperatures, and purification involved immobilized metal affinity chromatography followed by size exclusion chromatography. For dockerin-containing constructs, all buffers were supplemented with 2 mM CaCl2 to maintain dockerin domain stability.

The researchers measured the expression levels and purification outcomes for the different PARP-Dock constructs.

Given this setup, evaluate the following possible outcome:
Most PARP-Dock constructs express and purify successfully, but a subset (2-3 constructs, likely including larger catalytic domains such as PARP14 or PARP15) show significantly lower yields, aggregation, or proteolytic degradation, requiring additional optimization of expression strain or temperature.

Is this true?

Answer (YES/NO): NO